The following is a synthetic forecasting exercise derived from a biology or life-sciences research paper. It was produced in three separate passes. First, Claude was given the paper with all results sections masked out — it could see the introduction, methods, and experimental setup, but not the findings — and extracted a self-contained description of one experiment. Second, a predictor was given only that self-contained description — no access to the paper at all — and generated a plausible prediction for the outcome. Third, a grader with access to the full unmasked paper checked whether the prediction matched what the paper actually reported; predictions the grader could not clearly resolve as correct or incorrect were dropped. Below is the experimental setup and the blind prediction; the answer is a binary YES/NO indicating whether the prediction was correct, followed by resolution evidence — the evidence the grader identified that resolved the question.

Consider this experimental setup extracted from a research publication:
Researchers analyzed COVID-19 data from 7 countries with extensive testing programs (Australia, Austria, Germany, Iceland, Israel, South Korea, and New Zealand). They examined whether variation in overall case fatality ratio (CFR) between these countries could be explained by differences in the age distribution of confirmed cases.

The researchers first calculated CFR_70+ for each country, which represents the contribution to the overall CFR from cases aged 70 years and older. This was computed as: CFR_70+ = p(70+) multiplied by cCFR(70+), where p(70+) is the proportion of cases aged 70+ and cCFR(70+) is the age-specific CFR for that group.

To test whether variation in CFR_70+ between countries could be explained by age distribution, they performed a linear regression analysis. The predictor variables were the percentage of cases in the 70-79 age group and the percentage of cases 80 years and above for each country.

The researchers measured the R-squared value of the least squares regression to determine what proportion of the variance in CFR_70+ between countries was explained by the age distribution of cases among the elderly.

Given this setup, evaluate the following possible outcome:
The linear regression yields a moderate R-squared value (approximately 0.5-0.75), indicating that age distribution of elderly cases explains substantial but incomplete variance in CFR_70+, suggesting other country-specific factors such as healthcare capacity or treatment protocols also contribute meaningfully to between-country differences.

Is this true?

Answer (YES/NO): NO